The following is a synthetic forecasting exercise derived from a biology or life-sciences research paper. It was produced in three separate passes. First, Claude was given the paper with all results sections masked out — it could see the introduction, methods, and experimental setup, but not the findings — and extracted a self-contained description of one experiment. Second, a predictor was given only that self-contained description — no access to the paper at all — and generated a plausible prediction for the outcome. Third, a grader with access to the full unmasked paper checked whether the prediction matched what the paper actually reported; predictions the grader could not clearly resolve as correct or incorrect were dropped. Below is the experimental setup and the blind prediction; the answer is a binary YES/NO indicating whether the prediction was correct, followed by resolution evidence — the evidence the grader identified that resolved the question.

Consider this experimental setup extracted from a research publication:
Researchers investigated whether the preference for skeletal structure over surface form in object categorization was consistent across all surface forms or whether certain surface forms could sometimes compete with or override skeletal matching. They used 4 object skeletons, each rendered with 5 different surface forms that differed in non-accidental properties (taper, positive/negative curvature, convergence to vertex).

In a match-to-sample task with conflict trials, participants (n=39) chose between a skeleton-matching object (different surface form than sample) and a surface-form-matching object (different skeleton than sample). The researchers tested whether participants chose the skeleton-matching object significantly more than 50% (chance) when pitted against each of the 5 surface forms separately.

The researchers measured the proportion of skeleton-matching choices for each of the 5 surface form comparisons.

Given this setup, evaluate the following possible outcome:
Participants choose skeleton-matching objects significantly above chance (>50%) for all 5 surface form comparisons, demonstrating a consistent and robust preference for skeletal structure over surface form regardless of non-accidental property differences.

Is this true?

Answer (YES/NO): NO